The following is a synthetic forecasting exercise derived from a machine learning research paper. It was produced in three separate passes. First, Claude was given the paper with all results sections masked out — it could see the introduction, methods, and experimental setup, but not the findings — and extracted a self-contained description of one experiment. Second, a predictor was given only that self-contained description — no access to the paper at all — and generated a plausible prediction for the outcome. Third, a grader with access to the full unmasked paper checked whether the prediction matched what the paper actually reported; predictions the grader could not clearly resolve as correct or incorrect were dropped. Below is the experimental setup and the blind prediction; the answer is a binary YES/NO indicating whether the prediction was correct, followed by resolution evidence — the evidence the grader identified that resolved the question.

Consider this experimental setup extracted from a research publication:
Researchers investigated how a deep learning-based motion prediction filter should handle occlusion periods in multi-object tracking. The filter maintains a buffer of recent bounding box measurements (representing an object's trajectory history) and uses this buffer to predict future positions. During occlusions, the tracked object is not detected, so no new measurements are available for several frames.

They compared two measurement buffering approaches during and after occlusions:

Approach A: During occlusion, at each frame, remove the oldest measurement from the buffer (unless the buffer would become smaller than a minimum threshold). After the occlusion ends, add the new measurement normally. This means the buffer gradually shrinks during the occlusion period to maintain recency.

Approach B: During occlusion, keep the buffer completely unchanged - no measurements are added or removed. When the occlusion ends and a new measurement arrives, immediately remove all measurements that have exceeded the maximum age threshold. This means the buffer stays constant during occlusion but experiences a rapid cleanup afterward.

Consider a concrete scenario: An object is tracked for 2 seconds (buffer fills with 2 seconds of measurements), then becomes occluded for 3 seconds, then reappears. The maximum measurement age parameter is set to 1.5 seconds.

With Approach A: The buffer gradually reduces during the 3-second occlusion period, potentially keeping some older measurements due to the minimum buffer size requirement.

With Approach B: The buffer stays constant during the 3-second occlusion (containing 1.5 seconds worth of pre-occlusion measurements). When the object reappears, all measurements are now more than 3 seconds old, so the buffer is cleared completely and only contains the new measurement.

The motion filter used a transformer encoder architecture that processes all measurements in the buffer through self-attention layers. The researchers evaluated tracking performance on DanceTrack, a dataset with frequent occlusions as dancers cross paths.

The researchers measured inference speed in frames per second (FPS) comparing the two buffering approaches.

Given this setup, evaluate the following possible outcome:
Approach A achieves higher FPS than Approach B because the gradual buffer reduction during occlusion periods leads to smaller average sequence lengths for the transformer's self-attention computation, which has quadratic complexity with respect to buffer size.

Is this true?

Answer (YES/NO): NO